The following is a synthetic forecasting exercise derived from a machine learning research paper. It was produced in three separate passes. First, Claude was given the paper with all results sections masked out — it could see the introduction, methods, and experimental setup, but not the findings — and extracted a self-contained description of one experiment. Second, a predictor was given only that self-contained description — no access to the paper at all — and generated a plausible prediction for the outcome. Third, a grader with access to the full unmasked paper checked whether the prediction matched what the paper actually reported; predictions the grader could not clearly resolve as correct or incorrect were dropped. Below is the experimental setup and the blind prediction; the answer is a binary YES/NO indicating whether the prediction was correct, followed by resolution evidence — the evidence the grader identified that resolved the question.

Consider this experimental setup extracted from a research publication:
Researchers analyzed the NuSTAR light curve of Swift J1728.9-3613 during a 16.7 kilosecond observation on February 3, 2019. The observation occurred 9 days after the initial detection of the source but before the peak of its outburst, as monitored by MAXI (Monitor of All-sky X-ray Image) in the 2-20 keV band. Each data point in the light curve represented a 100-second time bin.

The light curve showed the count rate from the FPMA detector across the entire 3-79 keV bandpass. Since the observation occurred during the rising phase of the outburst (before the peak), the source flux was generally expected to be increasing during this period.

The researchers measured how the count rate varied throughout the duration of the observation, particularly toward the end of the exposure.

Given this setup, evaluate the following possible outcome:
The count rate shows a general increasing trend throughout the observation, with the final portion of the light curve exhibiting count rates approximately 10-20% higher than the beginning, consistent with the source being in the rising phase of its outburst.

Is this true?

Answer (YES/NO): NO